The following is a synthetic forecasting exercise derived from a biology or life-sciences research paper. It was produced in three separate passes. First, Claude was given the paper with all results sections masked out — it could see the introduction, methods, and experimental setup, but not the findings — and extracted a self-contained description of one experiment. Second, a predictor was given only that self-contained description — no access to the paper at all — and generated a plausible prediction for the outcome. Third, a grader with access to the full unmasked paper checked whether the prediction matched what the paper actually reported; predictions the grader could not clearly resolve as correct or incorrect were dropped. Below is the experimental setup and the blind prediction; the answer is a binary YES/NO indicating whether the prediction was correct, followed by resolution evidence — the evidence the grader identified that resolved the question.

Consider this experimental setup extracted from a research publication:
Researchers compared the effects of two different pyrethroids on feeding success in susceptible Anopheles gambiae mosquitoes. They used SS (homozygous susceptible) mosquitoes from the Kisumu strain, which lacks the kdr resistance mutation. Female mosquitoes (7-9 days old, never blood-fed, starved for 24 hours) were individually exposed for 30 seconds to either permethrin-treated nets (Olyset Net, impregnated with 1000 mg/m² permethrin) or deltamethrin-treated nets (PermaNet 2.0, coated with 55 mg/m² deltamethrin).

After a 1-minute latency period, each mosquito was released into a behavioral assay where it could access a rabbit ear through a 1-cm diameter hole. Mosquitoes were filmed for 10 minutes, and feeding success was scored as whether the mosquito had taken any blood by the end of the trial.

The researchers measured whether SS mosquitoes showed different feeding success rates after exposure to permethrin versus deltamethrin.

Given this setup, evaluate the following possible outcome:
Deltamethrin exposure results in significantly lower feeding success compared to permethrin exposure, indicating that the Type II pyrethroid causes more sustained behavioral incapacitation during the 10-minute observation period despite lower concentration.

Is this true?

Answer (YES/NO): NO